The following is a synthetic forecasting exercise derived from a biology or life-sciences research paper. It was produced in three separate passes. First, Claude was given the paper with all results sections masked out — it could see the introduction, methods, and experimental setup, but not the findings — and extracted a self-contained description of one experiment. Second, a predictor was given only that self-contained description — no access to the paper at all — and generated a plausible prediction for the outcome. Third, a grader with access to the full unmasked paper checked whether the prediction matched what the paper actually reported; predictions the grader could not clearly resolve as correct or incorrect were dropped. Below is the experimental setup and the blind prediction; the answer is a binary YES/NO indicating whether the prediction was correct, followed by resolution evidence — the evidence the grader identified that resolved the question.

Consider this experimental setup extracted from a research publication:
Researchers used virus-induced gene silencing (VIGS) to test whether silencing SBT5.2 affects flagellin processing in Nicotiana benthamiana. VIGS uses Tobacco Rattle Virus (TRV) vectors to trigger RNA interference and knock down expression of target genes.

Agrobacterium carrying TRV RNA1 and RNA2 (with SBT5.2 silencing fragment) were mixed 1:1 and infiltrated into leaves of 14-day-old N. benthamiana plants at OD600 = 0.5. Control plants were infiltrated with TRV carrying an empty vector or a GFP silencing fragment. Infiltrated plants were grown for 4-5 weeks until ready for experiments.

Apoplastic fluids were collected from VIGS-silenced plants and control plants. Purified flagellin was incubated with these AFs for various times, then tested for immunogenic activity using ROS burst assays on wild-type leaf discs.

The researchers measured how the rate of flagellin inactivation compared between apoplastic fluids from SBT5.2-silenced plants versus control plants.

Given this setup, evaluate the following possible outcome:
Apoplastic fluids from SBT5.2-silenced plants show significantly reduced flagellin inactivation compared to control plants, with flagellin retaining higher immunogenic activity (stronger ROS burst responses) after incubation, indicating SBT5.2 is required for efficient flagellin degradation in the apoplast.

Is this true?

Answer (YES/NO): YES